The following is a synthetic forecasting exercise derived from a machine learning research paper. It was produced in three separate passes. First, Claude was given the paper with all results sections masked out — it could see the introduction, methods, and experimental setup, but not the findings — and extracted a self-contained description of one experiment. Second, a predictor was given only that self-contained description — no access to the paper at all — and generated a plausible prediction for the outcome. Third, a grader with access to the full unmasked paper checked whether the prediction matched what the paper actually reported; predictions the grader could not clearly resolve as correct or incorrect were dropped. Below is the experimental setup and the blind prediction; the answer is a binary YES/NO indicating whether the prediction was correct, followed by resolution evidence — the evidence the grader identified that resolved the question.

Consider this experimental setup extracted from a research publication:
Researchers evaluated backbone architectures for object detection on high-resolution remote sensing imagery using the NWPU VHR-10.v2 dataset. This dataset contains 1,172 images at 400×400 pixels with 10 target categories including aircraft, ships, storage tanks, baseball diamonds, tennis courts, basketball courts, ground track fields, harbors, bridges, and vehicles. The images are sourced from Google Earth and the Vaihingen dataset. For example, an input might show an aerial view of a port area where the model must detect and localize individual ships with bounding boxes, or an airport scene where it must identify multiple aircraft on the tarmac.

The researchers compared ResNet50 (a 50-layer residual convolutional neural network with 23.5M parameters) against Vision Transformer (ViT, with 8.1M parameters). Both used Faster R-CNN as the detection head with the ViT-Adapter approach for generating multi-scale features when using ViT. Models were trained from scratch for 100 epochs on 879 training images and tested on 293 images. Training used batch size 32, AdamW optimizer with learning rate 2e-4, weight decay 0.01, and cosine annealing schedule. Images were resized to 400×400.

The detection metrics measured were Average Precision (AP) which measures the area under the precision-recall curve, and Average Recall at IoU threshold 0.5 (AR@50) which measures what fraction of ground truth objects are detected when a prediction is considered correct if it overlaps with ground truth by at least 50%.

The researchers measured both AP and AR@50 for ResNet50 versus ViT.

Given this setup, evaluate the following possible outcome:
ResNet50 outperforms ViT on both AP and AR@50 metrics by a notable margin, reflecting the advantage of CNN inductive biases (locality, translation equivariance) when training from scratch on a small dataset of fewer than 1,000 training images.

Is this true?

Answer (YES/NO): NO